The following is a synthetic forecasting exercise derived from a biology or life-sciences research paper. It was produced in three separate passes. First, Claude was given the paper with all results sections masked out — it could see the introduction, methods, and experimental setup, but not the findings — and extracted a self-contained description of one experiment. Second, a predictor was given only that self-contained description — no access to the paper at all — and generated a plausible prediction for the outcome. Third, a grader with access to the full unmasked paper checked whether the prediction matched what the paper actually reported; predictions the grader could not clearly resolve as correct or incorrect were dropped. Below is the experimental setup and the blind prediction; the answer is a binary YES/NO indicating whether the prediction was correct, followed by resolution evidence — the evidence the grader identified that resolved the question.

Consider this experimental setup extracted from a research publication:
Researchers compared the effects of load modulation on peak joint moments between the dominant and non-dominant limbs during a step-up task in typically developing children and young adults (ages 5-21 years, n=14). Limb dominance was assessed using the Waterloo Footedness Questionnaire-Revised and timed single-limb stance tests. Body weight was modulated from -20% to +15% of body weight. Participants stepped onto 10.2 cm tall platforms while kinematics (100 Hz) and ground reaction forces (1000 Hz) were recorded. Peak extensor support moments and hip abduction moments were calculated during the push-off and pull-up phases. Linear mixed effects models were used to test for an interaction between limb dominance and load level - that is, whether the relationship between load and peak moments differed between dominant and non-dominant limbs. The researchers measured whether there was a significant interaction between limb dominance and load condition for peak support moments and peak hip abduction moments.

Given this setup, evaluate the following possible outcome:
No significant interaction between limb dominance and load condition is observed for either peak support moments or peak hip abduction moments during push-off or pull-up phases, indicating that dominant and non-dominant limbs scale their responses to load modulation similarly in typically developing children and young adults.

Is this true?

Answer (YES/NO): YES